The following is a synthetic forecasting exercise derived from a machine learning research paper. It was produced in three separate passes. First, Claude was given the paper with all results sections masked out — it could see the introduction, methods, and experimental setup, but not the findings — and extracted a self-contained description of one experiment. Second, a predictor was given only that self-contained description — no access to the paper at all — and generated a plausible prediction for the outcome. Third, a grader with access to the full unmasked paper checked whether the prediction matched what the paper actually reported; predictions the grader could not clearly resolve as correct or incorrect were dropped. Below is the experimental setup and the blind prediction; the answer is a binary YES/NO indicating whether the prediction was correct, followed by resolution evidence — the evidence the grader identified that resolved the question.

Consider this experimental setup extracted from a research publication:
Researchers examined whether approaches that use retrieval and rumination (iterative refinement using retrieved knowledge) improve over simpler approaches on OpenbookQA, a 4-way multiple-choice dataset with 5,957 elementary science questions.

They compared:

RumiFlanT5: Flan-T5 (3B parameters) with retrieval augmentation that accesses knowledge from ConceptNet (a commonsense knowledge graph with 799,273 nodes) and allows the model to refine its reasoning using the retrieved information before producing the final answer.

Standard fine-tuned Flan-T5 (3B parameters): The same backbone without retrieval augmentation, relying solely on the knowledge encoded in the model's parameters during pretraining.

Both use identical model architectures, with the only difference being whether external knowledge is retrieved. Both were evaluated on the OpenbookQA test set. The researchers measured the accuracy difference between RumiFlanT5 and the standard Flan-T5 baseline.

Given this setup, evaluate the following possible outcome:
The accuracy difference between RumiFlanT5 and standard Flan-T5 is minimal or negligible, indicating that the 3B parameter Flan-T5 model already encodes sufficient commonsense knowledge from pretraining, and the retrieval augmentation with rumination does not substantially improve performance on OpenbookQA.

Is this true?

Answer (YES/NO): YES